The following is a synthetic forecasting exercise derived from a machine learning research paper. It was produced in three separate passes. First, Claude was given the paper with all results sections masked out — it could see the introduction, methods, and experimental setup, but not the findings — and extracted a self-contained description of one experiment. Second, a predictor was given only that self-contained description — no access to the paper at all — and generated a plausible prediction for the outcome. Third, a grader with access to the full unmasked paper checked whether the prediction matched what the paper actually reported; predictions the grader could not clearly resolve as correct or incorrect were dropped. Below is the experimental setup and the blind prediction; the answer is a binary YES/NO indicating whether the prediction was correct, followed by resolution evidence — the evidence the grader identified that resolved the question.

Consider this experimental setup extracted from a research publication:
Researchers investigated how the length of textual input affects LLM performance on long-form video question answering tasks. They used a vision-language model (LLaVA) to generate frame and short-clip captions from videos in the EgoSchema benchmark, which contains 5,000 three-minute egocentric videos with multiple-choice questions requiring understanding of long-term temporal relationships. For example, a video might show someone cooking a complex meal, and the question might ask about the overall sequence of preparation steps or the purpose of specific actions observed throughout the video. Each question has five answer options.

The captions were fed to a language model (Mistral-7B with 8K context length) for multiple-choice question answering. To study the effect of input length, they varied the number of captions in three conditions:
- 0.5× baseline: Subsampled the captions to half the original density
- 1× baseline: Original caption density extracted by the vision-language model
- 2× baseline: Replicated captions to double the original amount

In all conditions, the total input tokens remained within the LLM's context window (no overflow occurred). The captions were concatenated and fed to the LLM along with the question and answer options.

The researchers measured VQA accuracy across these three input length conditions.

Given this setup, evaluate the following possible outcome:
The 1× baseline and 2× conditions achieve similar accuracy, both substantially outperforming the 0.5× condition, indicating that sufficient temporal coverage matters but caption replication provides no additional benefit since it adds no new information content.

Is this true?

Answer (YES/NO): NO